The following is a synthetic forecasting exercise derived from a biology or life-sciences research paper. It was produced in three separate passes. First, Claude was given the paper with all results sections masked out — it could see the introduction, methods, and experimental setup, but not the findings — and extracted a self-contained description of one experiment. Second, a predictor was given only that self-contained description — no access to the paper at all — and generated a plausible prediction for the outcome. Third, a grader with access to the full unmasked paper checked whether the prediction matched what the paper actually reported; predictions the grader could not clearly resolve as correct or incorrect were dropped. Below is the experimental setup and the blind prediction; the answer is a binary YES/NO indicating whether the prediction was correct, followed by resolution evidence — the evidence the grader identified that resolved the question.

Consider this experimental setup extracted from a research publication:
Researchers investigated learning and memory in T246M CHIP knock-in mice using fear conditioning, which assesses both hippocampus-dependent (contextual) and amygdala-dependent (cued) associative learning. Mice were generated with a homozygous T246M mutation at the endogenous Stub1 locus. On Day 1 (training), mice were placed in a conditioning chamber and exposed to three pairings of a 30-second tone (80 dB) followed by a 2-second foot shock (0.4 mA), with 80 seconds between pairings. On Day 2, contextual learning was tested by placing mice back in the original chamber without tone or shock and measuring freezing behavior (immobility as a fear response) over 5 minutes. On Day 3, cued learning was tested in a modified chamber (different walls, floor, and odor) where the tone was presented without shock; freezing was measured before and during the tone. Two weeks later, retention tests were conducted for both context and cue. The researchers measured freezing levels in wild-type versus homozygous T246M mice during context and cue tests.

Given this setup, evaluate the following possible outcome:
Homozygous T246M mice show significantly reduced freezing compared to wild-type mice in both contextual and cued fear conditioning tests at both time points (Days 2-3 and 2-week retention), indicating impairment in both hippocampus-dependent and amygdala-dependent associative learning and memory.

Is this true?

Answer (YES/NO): YES